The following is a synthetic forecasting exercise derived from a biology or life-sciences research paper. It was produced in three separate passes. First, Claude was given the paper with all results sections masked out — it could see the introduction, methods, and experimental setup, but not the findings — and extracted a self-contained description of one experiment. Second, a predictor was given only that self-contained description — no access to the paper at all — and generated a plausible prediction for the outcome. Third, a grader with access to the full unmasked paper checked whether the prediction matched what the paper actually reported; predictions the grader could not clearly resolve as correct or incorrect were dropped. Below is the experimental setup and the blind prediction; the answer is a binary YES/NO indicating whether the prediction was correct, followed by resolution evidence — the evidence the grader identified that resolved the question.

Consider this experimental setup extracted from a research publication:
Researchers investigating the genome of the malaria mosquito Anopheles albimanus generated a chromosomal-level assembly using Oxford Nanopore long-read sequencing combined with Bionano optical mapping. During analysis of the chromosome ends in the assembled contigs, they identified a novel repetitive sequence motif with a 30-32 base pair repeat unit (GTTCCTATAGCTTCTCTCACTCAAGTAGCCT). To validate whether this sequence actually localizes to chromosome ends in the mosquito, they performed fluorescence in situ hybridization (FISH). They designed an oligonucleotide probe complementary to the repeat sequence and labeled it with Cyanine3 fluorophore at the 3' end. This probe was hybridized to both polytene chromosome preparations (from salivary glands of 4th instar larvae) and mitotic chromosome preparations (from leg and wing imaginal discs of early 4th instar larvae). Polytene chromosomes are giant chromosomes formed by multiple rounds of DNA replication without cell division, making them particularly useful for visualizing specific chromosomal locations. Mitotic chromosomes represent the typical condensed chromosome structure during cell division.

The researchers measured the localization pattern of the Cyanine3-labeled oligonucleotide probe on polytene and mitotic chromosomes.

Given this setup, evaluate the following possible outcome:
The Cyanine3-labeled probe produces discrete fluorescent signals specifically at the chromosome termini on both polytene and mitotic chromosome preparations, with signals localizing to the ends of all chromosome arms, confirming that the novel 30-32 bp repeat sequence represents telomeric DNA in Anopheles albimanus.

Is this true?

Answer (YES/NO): YES